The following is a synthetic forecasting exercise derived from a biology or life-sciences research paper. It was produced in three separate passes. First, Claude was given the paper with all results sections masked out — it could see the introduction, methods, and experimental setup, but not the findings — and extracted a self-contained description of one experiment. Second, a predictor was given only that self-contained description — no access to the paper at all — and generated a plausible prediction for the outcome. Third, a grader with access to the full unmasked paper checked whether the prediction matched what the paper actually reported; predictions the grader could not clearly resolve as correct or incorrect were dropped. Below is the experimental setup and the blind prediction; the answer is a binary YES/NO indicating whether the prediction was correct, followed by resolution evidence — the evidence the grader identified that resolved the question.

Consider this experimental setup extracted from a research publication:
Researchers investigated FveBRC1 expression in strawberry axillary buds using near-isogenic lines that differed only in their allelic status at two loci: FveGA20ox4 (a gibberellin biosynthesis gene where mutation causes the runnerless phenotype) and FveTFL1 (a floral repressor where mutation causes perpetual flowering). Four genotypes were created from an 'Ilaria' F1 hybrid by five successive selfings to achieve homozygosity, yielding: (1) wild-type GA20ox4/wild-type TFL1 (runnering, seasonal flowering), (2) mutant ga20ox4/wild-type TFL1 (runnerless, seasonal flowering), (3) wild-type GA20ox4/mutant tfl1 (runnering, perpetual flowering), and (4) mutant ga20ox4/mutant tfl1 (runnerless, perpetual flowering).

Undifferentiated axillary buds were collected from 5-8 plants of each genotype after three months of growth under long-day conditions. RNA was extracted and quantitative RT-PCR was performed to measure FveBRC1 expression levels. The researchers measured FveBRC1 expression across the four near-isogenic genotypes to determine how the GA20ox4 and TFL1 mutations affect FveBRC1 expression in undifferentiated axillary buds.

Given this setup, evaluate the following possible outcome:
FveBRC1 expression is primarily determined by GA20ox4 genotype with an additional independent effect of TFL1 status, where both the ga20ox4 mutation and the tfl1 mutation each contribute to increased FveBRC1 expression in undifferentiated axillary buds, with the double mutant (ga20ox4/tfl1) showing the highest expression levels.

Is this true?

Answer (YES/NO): NO